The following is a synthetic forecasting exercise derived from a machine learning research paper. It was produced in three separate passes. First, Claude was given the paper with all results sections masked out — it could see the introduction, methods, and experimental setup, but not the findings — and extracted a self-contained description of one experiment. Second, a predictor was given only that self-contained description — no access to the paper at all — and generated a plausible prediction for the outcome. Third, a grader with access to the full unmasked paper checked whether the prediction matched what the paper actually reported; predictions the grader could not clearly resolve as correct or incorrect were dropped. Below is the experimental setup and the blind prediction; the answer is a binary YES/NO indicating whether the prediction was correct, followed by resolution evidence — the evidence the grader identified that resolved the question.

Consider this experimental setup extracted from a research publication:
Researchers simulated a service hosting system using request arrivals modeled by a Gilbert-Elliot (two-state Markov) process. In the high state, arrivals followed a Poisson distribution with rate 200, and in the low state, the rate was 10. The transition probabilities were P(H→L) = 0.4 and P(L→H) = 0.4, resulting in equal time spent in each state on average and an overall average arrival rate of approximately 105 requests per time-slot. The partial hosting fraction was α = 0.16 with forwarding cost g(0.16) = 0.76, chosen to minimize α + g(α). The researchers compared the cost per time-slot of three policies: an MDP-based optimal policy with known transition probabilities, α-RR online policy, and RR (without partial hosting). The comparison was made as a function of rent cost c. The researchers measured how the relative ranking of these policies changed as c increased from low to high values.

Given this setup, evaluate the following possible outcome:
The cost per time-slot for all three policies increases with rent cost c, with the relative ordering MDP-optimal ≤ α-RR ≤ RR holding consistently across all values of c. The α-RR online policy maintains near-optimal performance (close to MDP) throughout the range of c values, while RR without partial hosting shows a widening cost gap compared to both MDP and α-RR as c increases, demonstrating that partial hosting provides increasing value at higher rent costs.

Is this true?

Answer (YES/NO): NO